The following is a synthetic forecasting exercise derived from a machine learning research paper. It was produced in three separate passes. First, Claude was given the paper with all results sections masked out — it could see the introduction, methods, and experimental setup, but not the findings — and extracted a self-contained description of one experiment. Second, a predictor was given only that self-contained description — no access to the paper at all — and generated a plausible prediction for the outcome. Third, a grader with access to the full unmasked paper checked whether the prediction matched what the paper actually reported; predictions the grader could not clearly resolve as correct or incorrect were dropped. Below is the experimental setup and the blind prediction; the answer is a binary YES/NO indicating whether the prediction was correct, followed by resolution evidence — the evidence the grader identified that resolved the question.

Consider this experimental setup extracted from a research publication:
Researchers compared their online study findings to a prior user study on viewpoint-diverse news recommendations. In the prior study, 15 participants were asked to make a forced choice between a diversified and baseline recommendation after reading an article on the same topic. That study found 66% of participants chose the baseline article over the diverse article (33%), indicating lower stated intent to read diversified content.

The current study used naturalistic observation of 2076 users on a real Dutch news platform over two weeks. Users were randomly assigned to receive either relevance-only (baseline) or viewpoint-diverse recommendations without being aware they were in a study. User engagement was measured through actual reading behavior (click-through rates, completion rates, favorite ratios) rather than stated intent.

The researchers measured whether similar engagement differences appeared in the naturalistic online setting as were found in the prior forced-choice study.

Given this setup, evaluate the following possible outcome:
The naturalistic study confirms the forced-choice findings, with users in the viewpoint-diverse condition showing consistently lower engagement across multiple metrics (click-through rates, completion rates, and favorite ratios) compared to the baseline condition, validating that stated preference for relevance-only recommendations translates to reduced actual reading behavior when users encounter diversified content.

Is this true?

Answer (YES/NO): NO